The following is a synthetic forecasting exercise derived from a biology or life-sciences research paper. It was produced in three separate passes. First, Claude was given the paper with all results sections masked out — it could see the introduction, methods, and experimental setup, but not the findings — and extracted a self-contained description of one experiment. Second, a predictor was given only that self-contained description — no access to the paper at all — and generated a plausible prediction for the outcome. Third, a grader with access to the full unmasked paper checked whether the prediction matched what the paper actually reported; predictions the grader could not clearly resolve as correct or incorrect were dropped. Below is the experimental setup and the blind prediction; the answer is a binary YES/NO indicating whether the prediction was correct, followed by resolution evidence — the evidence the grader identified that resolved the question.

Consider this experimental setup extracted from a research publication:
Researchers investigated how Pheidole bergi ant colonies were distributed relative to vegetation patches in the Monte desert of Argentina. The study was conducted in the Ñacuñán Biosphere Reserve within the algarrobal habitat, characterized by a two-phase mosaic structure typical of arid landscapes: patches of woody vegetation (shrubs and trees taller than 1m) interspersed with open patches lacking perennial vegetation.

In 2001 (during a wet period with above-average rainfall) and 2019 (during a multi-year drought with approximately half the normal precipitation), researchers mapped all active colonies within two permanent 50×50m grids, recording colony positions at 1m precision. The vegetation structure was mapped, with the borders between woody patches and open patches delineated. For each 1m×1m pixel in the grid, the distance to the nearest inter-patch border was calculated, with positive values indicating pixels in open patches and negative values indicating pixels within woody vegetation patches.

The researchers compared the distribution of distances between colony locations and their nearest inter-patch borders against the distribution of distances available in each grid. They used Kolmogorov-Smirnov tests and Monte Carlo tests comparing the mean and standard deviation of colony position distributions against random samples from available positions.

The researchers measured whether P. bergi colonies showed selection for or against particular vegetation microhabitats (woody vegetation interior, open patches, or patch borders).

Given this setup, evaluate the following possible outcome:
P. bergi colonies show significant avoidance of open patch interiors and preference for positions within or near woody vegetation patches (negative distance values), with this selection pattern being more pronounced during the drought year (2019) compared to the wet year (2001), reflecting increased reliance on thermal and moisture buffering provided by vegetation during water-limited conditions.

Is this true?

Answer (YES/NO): NO